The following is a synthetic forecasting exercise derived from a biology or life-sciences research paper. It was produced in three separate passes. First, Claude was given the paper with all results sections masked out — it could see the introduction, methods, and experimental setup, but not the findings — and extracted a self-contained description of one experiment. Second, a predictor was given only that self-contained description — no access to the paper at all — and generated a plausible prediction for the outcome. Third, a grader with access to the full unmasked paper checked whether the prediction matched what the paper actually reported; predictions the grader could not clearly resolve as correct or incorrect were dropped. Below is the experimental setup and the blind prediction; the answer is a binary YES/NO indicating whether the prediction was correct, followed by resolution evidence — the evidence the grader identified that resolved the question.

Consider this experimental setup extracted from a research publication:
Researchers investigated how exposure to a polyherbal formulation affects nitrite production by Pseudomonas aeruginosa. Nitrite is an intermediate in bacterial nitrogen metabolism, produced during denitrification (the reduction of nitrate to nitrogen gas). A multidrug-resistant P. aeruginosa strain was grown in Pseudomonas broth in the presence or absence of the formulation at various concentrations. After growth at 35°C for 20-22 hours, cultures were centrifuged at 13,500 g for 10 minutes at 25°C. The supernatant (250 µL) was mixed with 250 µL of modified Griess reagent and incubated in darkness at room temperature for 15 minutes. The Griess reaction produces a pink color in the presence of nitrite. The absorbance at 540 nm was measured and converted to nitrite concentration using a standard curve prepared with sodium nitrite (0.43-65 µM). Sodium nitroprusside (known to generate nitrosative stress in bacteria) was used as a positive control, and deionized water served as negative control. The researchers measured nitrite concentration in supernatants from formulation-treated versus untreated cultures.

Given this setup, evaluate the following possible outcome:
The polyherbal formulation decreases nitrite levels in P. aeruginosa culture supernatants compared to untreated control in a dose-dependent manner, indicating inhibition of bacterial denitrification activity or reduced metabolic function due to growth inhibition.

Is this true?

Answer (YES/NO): NO